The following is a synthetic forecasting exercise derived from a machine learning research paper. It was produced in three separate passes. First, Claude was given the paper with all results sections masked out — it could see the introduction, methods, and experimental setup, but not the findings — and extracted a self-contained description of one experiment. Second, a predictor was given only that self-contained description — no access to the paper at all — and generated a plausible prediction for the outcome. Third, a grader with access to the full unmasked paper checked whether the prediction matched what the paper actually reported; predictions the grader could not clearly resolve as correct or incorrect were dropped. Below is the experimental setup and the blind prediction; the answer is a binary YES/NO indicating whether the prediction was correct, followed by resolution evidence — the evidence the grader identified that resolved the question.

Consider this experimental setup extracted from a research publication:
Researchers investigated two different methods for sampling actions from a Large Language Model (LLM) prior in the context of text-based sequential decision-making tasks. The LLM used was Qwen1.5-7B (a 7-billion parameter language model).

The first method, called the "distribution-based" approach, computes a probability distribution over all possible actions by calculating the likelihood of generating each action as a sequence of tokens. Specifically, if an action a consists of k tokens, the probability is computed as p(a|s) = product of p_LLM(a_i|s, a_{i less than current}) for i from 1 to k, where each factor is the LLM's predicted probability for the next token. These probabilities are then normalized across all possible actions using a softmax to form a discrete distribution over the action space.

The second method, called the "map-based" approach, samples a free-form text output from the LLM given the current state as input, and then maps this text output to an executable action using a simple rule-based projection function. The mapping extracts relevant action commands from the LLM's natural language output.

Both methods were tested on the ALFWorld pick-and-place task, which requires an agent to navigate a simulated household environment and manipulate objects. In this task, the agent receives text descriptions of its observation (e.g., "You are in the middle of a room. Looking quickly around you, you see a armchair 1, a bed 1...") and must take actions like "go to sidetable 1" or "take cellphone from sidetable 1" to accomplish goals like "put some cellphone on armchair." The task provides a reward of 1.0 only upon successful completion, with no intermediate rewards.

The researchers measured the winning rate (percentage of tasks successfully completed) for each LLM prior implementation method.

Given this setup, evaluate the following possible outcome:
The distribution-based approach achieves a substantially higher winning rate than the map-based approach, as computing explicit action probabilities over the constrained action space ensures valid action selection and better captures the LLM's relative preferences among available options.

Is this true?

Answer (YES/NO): NO